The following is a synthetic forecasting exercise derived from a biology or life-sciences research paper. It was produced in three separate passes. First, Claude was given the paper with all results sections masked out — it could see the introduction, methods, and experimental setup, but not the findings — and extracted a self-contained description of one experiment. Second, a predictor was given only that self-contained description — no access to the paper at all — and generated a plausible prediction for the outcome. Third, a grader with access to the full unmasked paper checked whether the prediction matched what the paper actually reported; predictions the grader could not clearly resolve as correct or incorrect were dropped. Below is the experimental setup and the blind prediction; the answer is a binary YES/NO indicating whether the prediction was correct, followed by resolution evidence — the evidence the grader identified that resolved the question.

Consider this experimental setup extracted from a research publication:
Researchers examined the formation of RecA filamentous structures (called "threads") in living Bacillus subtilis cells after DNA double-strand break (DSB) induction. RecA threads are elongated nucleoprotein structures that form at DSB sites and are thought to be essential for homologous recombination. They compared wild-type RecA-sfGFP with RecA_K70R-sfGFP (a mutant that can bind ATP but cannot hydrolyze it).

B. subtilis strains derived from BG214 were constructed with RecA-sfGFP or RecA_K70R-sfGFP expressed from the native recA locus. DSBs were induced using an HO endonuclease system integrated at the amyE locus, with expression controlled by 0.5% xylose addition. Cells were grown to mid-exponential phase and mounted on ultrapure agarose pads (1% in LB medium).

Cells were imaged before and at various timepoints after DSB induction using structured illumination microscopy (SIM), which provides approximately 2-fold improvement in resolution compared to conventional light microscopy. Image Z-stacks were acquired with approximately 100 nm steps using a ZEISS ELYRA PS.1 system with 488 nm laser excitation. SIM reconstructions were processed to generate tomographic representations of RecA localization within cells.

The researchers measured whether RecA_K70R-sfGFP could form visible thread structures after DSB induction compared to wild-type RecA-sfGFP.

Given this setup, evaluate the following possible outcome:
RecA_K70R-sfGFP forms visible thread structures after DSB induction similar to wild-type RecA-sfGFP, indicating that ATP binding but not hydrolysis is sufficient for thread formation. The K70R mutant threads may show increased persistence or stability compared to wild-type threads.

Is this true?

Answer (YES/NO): NO